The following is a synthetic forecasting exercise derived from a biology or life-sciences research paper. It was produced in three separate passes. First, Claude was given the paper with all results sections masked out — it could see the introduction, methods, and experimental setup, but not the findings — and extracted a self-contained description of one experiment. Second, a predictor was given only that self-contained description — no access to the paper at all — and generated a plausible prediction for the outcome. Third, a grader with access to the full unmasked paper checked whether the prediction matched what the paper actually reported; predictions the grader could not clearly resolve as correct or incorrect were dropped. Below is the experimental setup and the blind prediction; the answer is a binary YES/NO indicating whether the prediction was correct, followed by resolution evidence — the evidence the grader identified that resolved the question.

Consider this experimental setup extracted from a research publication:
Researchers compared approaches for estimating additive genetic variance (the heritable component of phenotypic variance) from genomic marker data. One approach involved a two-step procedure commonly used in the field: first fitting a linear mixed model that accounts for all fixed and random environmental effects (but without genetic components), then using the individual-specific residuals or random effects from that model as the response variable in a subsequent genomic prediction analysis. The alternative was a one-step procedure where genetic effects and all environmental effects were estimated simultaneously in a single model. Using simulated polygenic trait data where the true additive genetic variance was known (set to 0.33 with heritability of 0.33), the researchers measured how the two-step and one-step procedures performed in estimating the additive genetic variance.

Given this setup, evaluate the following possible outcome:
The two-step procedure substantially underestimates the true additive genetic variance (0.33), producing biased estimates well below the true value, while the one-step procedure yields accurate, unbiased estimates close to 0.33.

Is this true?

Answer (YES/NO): YES